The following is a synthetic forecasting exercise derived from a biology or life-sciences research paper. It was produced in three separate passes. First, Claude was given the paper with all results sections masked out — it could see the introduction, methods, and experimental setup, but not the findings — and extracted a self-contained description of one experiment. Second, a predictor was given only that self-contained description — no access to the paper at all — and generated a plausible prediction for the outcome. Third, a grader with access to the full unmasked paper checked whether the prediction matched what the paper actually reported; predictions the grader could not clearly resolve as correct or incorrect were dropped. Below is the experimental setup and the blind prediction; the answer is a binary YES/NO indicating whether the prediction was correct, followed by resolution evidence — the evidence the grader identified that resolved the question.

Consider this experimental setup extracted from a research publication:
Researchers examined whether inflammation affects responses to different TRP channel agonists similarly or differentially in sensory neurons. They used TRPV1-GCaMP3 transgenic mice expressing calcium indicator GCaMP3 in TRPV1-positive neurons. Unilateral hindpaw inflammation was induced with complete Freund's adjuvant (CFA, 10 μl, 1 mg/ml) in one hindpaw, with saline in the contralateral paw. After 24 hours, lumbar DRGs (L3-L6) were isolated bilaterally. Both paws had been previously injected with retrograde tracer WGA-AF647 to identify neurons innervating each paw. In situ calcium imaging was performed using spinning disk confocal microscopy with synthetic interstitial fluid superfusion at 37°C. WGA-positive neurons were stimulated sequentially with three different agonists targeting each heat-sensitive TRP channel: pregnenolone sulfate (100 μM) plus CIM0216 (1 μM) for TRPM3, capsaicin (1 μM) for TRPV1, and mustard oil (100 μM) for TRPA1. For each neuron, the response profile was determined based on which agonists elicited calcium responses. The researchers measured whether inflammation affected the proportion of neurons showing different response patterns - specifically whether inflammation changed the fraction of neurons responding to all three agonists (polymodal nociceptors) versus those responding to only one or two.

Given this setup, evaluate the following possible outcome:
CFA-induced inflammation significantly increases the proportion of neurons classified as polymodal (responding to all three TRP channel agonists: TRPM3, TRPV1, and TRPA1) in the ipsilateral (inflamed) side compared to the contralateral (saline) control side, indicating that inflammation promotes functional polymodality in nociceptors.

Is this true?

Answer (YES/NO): YES